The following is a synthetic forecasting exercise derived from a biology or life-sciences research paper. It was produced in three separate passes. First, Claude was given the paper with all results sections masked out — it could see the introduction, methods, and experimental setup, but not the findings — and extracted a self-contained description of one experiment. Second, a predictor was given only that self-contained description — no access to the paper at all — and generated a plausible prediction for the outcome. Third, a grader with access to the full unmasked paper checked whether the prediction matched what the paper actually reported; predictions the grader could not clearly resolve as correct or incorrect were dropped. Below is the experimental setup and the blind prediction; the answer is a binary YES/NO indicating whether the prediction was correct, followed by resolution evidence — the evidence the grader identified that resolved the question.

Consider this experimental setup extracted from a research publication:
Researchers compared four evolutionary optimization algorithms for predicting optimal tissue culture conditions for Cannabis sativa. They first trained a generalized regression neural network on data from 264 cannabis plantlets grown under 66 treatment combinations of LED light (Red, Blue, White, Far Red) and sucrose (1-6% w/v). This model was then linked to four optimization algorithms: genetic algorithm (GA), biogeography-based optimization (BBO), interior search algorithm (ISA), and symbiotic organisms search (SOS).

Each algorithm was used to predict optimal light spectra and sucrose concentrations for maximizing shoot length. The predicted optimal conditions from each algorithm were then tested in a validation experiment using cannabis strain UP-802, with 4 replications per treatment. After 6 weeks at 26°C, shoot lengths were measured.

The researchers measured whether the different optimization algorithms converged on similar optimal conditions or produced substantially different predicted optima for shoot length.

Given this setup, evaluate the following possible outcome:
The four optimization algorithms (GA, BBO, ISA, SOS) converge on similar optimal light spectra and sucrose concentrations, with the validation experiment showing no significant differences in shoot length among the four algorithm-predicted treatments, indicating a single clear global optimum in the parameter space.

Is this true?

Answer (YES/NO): NO